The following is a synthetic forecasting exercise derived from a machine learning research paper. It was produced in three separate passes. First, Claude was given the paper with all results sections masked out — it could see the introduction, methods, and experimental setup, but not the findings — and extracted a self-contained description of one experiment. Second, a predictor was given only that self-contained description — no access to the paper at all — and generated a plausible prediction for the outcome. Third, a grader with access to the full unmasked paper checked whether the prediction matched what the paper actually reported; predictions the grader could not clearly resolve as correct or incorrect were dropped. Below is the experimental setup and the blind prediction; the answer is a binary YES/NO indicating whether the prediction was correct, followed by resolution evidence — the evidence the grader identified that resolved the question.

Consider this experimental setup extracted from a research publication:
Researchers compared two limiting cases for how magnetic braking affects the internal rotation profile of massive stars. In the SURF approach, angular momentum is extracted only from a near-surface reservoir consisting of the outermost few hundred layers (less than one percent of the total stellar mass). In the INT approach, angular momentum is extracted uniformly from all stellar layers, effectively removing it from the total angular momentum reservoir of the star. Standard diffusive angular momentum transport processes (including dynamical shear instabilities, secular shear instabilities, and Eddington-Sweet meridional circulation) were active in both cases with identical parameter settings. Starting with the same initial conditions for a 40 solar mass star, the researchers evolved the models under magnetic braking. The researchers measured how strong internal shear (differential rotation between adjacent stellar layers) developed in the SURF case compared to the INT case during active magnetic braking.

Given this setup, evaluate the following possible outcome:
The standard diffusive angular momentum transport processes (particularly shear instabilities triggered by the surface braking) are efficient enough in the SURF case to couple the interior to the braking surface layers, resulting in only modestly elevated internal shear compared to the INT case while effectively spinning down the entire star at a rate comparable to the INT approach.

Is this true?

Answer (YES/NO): NO